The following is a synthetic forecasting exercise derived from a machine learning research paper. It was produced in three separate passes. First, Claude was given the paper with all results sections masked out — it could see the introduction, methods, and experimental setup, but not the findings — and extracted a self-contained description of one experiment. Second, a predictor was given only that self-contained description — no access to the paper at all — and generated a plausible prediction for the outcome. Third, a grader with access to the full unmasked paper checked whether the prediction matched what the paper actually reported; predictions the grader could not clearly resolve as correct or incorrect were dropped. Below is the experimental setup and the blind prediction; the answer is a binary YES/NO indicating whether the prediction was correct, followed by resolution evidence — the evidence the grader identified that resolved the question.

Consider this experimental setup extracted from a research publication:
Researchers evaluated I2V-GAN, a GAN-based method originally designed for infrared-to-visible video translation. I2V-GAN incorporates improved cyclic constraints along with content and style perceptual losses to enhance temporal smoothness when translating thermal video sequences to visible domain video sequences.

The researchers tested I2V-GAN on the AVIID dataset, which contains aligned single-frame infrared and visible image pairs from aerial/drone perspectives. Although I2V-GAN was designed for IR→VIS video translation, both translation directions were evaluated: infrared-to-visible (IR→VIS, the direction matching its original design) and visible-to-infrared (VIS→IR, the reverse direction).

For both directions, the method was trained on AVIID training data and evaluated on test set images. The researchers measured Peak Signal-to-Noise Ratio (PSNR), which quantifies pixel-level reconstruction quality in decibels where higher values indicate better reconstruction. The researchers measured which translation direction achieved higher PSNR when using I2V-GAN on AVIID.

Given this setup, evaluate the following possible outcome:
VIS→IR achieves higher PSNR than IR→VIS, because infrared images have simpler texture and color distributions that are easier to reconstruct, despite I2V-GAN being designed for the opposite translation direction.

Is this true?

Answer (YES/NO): YES